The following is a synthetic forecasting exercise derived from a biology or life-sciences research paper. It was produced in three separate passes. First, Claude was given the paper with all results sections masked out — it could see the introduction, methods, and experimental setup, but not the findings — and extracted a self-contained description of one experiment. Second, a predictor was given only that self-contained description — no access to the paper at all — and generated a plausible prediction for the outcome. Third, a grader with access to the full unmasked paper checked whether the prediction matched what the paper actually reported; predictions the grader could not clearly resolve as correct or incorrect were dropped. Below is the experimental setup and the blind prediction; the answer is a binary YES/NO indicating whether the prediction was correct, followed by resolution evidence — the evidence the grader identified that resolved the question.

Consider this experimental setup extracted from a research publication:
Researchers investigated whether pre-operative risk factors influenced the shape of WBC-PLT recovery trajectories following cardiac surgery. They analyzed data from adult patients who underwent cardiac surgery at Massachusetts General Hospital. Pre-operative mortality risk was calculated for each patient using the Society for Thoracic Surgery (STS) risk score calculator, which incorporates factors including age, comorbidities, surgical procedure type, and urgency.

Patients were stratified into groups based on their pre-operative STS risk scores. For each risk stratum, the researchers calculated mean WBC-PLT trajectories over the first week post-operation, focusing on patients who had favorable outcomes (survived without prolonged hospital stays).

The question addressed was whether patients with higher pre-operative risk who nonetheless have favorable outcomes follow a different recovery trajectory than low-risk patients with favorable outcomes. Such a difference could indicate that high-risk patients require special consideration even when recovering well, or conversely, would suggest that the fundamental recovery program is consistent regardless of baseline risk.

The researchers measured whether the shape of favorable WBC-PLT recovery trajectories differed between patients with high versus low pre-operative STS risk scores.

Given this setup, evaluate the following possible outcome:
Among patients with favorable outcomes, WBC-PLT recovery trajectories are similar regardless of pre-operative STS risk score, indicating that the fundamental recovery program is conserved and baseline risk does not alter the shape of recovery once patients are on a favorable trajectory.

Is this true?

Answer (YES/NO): YES